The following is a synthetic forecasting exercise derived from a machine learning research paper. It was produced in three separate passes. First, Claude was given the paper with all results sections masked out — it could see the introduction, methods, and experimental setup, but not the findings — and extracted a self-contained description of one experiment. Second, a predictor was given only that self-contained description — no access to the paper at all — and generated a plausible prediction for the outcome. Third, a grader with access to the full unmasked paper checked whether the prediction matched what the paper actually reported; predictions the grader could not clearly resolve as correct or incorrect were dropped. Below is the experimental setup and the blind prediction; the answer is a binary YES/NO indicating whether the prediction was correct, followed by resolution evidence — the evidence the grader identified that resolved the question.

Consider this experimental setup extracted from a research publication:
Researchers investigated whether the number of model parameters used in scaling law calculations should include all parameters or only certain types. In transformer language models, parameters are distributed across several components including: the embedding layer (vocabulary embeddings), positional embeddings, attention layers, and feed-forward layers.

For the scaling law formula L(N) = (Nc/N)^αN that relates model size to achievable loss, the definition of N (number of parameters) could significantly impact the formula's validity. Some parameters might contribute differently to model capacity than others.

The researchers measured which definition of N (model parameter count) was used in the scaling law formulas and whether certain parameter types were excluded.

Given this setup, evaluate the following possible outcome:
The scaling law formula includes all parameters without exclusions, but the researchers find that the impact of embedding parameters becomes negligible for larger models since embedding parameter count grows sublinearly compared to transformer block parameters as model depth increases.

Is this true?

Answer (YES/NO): NO